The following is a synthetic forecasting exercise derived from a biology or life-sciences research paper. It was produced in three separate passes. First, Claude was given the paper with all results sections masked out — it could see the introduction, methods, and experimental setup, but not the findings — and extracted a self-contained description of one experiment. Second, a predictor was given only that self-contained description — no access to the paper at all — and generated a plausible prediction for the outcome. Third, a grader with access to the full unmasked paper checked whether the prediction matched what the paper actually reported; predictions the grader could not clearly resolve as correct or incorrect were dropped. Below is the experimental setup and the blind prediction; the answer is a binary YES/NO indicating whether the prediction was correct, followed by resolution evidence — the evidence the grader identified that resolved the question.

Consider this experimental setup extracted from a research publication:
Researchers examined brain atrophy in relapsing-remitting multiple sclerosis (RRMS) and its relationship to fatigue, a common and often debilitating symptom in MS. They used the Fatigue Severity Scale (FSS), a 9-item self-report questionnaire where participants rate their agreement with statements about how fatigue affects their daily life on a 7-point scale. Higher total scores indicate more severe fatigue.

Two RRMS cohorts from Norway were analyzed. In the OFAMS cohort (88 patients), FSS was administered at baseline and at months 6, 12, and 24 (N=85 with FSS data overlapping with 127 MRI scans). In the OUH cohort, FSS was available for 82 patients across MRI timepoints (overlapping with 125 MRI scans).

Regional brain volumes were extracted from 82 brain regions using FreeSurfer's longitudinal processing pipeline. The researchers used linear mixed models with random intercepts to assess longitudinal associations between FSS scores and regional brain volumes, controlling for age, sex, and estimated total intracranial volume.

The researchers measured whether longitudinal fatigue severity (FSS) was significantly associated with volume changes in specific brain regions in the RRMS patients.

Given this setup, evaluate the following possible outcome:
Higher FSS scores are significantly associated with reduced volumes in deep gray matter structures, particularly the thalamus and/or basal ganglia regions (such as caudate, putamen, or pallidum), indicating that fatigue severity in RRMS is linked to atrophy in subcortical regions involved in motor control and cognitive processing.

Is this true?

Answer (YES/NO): NO